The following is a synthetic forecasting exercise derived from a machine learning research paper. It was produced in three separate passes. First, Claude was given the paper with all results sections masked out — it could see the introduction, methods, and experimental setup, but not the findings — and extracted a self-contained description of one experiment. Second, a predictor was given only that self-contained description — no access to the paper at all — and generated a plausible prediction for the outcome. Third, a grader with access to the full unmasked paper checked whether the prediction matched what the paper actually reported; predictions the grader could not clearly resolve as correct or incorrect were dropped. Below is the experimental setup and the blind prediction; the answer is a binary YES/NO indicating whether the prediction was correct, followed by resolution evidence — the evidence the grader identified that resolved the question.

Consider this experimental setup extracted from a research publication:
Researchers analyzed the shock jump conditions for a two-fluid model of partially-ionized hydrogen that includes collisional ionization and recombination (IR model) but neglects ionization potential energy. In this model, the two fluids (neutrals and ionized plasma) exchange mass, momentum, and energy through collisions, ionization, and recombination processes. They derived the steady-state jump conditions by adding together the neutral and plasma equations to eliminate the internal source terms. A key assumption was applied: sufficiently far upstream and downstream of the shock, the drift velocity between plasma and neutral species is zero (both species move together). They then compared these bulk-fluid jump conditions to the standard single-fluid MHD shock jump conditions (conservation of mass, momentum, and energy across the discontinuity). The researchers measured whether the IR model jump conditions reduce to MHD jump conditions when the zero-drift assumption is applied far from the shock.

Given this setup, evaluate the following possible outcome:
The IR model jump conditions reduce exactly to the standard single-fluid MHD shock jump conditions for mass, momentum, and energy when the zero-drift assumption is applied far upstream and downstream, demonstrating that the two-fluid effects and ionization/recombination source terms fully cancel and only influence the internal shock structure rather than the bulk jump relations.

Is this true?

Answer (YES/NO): YES